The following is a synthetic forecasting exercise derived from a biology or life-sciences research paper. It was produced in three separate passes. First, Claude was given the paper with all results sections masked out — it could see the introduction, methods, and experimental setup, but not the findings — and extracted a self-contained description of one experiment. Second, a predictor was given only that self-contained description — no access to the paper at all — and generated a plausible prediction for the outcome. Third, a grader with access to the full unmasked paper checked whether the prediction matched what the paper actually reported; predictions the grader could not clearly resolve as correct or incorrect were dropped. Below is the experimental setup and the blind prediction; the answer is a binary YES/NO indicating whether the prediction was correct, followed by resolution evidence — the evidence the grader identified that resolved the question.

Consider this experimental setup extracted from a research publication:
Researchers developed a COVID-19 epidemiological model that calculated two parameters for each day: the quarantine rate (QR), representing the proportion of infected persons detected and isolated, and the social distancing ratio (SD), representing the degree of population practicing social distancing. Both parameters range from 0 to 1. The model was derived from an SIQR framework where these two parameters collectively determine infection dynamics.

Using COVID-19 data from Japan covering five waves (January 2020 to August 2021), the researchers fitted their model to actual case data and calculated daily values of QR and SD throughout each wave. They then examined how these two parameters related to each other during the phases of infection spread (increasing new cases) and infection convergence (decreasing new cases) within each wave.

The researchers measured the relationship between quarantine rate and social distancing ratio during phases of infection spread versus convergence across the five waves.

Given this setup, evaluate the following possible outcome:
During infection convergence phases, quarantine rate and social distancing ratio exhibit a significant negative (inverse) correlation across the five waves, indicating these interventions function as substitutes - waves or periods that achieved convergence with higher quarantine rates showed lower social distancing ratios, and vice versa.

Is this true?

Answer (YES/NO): YES